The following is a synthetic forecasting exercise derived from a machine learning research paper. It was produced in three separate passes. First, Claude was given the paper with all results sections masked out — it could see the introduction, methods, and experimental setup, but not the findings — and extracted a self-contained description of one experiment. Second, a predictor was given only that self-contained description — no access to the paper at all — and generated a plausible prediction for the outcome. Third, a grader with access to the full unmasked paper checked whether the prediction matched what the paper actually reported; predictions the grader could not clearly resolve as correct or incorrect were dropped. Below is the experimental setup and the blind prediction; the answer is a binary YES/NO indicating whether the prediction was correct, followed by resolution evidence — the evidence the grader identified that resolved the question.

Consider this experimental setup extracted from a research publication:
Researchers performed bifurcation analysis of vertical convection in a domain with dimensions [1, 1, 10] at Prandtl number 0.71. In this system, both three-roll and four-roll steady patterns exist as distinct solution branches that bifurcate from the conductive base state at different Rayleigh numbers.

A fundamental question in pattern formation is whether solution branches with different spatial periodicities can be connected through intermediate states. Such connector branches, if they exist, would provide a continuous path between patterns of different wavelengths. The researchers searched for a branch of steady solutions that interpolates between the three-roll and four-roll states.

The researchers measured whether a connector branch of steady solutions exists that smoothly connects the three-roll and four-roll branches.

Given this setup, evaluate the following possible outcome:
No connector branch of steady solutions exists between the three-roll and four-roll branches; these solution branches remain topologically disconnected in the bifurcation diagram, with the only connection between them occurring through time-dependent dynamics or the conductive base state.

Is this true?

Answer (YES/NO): NO